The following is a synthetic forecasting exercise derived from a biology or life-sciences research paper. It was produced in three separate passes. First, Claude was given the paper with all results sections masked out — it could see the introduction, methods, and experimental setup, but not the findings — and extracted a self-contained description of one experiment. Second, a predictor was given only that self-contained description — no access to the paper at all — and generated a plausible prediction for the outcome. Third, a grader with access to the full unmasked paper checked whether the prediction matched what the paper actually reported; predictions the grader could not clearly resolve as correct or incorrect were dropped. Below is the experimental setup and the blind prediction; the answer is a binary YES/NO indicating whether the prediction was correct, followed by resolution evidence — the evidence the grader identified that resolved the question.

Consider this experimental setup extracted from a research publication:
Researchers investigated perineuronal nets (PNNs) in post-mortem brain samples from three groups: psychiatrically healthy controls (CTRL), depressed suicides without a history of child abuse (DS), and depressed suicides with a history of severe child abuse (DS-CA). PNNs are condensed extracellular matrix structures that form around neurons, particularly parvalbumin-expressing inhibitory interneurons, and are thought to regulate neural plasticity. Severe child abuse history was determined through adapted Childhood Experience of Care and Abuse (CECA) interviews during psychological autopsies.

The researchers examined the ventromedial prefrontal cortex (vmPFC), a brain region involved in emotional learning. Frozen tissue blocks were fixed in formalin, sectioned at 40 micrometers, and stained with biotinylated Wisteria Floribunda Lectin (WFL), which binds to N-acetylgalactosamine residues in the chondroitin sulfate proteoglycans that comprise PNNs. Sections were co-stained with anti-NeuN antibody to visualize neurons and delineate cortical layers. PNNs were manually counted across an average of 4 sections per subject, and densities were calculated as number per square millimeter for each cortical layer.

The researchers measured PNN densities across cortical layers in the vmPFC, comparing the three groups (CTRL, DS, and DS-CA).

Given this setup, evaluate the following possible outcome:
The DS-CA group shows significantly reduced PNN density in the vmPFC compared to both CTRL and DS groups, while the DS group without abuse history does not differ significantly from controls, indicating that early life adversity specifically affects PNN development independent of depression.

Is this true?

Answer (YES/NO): NO